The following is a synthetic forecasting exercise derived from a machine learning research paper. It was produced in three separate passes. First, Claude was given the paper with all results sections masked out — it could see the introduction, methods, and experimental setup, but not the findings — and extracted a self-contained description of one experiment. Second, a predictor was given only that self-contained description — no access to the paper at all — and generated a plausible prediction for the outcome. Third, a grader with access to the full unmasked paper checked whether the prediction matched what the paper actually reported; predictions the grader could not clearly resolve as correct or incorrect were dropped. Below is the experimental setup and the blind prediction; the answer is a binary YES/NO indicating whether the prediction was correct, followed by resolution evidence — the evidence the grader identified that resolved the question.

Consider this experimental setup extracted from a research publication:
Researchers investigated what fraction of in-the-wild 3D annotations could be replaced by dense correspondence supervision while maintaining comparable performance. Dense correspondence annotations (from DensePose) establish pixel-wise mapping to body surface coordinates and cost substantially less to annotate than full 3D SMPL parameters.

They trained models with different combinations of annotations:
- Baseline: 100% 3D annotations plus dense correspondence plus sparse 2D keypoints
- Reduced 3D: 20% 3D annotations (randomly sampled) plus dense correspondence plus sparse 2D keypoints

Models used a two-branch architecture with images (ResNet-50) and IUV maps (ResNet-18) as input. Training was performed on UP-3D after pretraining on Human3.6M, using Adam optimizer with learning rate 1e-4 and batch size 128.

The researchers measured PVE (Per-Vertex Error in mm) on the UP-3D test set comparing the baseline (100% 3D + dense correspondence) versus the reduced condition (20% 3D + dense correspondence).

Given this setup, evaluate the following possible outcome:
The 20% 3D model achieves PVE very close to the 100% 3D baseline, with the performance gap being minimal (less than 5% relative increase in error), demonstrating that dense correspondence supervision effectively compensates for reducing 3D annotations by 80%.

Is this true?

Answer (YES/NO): YES